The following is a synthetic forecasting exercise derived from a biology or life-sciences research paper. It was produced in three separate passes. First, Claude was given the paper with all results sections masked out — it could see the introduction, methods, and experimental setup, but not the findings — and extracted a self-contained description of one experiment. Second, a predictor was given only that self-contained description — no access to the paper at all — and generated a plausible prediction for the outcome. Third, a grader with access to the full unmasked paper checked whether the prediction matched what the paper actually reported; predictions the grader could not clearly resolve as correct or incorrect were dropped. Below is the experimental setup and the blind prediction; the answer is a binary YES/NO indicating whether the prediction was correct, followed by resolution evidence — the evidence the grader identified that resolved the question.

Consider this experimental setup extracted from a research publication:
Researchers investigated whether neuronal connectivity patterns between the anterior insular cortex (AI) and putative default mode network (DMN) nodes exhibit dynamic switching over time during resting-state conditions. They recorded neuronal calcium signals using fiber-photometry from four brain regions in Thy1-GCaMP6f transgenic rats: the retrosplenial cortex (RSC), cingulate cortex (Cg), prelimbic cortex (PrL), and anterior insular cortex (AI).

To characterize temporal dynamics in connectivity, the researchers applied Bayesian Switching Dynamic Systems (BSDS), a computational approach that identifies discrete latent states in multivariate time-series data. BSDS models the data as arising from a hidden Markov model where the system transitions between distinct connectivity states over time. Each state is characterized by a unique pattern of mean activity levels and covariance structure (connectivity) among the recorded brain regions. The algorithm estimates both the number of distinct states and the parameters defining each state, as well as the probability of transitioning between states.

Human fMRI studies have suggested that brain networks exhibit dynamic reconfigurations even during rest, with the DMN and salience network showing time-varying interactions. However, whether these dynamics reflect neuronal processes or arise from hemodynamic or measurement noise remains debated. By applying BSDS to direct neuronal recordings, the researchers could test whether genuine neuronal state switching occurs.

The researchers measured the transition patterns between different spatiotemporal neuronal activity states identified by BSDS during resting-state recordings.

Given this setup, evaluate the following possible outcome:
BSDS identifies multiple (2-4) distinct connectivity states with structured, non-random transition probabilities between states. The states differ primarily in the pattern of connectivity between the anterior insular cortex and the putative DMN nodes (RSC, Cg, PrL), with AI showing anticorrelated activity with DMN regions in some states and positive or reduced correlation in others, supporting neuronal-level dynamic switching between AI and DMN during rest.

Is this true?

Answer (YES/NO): NO